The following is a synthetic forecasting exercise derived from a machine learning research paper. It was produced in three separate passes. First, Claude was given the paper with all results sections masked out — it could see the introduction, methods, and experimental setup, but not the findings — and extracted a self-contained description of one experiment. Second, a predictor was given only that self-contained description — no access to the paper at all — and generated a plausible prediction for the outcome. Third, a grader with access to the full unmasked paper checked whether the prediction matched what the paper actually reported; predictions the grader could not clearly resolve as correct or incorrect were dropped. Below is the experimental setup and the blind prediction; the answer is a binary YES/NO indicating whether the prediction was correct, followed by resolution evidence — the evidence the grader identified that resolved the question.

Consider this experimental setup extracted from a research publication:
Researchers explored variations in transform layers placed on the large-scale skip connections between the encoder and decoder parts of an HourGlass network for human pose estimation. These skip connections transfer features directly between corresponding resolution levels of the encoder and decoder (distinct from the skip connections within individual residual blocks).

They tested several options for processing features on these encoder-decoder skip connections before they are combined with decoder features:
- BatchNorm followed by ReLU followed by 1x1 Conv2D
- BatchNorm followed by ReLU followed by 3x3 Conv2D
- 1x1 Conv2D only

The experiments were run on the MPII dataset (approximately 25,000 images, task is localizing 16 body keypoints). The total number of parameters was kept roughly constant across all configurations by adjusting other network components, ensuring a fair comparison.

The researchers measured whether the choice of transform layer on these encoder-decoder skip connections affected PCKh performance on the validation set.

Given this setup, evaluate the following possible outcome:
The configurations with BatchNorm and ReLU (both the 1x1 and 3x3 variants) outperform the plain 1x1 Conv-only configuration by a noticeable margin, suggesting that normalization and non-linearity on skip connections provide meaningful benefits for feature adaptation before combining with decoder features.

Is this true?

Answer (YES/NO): NO